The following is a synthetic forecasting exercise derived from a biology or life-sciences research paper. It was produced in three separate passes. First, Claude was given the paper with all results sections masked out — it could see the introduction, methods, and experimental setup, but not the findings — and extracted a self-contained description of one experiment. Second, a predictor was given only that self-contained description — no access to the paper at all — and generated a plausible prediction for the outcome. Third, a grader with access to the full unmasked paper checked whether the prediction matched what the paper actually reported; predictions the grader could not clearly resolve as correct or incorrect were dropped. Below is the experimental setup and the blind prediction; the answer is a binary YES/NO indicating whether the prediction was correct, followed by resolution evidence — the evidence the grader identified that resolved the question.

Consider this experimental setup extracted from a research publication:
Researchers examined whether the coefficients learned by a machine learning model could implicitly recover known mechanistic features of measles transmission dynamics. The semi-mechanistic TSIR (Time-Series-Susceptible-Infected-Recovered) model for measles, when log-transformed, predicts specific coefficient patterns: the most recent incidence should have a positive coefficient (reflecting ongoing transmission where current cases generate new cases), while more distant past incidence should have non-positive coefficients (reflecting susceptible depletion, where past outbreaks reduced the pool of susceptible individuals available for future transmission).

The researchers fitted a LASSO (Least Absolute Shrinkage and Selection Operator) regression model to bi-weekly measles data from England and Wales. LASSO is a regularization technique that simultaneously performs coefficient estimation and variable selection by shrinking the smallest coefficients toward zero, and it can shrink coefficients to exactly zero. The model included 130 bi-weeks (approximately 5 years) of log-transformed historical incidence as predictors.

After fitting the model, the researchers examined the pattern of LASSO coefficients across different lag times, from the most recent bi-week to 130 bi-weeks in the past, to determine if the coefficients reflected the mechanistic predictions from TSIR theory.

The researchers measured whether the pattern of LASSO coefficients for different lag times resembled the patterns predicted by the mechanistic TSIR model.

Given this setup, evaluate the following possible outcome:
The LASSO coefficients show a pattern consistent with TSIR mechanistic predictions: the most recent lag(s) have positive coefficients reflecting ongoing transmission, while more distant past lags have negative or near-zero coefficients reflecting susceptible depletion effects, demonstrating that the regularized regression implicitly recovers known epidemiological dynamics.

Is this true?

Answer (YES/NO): YES